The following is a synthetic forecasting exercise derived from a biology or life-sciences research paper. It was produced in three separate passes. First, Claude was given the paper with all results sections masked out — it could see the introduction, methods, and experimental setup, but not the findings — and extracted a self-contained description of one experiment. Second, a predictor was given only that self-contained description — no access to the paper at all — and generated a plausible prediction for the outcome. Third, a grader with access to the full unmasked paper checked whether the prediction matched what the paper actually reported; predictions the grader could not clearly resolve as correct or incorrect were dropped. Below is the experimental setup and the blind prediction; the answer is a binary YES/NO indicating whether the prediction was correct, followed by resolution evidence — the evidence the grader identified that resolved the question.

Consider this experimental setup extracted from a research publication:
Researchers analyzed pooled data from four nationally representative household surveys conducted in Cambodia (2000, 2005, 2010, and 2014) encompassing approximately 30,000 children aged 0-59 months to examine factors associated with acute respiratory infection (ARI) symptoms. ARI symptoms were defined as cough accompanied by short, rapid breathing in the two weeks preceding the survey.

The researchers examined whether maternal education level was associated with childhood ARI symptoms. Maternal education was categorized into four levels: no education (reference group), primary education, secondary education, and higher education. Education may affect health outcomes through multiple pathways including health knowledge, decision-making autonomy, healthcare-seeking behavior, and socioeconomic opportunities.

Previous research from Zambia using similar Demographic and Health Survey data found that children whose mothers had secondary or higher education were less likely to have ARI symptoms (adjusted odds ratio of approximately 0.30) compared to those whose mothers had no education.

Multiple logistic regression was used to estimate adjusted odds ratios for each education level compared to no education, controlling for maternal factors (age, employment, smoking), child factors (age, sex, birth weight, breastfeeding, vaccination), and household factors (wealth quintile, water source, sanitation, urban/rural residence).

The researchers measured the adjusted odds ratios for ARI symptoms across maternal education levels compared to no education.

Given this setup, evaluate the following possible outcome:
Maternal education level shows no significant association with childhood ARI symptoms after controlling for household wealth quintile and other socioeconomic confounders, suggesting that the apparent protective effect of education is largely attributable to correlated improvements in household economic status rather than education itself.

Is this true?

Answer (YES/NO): NO